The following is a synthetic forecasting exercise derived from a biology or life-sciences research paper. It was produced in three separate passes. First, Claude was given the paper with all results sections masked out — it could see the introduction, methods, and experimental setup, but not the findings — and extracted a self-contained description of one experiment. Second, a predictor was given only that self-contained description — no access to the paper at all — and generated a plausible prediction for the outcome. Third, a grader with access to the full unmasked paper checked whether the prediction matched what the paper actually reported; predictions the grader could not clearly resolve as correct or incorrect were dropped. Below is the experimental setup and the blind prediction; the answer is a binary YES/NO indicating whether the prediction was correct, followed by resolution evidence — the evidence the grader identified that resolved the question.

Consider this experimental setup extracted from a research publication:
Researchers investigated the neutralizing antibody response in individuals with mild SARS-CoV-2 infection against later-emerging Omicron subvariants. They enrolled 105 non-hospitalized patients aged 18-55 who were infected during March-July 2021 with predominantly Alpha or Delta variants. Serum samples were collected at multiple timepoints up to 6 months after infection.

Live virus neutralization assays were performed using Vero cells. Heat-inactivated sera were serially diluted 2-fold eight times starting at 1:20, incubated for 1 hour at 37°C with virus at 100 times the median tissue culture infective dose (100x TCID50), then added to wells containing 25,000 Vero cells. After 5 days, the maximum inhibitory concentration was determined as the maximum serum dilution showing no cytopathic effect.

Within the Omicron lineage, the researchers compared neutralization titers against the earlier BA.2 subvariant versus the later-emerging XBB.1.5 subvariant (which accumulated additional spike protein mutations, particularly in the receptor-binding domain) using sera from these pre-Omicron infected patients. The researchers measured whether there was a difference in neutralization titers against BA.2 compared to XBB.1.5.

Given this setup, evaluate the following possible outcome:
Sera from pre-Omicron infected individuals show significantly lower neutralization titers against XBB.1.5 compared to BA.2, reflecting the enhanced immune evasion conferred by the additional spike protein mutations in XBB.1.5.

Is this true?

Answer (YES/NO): NO